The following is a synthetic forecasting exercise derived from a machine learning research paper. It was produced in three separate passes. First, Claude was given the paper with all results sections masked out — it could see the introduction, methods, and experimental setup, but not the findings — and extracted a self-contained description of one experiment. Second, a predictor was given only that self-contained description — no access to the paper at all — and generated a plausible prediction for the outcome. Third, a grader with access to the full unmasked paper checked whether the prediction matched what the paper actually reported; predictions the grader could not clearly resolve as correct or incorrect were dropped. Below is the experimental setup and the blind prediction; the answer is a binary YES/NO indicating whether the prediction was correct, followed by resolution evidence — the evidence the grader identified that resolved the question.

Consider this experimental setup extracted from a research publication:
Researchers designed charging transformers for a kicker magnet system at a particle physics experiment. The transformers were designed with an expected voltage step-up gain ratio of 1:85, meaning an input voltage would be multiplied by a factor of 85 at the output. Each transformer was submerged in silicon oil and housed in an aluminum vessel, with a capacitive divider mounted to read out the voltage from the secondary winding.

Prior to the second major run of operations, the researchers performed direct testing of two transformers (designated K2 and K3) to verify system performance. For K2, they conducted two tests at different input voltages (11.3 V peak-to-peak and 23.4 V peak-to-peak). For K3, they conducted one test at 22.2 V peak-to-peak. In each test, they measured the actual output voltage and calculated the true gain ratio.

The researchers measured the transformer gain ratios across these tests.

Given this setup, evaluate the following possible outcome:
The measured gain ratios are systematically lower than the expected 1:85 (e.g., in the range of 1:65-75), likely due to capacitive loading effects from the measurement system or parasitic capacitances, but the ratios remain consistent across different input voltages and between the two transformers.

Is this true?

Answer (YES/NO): NO